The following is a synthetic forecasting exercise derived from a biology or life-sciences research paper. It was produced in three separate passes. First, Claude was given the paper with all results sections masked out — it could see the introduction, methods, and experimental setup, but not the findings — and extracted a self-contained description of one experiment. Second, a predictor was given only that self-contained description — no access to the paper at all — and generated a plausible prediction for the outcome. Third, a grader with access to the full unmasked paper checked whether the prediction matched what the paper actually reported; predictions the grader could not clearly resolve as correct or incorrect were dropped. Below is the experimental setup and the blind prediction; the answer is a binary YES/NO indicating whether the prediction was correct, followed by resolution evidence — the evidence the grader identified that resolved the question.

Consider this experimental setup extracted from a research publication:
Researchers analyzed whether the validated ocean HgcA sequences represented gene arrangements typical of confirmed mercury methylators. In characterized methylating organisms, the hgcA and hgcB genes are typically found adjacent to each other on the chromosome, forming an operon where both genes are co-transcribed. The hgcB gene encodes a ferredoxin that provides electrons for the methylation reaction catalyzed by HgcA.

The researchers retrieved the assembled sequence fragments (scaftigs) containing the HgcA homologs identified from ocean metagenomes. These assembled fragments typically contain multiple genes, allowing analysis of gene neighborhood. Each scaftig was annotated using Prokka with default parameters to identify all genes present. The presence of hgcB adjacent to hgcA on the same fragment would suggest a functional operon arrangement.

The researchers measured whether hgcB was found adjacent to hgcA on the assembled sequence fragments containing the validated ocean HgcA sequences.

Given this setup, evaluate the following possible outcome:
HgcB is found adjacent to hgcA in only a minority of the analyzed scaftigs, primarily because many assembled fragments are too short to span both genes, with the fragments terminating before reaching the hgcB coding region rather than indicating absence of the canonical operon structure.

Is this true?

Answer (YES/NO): NO